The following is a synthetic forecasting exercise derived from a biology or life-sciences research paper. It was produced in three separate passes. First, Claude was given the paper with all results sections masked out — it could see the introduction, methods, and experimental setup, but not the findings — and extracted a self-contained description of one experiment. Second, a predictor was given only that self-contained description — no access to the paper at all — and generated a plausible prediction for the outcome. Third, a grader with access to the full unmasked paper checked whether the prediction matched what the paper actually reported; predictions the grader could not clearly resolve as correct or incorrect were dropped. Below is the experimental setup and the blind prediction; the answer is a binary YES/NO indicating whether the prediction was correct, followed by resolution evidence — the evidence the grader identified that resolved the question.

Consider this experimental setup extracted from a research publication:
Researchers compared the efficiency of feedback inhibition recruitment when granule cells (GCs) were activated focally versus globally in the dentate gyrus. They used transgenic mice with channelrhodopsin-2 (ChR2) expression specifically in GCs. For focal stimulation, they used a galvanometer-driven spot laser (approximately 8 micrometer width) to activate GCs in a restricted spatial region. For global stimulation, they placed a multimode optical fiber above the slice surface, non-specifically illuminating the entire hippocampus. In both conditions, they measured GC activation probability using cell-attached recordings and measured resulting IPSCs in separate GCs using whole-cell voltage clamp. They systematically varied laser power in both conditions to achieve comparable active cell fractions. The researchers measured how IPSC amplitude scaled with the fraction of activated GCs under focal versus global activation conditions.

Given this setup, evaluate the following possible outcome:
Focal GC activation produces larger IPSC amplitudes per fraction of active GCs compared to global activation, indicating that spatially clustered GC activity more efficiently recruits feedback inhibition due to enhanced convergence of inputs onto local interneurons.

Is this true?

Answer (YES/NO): YES